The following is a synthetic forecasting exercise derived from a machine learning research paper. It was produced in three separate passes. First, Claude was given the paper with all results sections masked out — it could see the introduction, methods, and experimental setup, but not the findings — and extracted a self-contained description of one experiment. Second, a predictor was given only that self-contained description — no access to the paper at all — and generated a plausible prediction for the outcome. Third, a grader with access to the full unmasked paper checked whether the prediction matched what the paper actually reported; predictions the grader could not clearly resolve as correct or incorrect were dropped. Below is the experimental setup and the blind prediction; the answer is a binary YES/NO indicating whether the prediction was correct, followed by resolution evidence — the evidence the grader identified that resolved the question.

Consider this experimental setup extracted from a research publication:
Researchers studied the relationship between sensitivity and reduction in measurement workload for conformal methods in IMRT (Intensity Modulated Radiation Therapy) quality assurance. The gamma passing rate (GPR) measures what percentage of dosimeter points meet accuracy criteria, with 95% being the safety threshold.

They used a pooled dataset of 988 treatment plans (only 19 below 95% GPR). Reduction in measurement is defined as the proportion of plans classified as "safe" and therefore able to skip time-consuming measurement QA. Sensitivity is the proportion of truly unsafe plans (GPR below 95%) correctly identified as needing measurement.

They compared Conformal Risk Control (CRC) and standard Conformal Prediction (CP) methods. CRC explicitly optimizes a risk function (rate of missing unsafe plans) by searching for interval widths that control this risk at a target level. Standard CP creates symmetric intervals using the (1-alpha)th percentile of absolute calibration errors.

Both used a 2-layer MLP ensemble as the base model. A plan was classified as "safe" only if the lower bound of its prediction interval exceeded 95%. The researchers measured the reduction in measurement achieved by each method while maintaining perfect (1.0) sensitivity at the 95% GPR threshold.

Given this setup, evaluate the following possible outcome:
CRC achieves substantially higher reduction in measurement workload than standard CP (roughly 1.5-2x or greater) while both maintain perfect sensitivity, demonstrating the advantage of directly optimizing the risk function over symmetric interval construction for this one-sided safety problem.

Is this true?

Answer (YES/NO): NO